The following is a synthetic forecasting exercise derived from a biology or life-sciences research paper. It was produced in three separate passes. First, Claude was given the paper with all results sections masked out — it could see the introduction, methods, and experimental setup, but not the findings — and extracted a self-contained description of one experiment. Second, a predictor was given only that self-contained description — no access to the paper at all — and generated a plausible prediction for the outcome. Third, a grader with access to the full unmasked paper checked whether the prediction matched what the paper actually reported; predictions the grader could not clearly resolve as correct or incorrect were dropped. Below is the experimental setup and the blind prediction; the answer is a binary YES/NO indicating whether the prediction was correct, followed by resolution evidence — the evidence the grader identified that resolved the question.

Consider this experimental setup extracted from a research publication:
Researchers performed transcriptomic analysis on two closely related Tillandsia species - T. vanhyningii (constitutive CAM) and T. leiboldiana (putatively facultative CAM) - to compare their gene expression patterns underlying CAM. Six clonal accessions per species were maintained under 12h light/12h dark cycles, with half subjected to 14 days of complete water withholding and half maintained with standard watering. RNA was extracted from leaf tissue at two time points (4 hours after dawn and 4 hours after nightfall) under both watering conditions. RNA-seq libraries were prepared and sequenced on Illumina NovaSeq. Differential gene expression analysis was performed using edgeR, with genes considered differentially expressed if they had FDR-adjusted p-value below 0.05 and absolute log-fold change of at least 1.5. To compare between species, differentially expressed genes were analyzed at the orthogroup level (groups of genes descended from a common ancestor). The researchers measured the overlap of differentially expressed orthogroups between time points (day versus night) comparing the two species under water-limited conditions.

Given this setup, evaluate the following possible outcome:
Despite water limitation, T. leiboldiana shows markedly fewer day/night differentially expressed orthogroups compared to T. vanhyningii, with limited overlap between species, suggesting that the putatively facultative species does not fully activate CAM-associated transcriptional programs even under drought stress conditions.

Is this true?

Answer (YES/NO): NO